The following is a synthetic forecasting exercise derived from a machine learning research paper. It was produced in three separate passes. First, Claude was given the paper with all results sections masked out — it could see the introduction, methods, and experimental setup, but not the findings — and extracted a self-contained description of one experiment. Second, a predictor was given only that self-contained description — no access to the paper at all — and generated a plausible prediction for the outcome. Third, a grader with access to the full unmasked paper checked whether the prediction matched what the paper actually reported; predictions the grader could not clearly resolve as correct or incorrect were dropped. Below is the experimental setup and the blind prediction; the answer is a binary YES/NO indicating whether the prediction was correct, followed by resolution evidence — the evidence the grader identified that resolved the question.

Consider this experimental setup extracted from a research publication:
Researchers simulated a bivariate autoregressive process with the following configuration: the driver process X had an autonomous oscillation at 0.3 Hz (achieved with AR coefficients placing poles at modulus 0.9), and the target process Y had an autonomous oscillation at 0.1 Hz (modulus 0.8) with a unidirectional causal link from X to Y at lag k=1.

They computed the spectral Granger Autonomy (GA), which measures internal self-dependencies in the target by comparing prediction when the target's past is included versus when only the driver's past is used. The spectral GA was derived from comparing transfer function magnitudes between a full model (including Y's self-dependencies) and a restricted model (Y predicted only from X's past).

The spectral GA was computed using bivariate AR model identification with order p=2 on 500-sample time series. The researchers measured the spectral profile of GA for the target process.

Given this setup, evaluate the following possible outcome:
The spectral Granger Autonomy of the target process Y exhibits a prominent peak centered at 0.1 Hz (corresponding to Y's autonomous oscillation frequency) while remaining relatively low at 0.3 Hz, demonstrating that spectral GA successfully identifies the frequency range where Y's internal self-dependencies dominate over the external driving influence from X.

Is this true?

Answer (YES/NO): YES